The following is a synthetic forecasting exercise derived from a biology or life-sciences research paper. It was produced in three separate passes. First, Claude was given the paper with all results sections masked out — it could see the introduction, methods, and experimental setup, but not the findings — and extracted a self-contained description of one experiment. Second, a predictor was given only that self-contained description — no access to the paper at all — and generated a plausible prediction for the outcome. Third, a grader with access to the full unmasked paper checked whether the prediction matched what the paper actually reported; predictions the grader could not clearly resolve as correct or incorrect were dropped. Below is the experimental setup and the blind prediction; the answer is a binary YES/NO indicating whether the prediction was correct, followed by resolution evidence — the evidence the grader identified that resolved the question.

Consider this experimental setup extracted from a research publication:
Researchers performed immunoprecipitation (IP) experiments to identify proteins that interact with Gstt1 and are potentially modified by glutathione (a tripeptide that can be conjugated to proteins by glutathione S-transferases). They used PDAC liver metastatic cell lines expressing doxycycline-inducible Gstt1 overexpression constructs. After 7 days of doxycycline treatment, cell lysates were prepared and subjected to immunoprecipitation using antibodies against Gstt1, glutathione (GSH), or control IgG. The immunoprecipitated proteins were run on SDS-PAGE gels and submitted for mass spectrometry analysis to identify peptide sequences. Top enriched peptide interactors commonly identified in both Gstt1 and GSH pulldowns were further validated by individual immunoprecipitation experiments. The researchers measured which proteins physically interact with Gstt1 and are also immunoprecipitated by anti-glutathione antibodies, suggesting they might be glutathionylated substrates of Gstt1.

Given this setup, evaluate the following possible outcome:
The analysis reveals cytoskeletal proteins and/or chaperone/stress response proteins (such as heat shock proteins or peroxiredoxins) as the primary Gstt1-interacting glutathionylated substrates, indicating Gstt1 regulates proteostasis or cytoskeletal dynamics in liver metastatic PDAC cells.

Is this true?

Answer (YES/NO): YES